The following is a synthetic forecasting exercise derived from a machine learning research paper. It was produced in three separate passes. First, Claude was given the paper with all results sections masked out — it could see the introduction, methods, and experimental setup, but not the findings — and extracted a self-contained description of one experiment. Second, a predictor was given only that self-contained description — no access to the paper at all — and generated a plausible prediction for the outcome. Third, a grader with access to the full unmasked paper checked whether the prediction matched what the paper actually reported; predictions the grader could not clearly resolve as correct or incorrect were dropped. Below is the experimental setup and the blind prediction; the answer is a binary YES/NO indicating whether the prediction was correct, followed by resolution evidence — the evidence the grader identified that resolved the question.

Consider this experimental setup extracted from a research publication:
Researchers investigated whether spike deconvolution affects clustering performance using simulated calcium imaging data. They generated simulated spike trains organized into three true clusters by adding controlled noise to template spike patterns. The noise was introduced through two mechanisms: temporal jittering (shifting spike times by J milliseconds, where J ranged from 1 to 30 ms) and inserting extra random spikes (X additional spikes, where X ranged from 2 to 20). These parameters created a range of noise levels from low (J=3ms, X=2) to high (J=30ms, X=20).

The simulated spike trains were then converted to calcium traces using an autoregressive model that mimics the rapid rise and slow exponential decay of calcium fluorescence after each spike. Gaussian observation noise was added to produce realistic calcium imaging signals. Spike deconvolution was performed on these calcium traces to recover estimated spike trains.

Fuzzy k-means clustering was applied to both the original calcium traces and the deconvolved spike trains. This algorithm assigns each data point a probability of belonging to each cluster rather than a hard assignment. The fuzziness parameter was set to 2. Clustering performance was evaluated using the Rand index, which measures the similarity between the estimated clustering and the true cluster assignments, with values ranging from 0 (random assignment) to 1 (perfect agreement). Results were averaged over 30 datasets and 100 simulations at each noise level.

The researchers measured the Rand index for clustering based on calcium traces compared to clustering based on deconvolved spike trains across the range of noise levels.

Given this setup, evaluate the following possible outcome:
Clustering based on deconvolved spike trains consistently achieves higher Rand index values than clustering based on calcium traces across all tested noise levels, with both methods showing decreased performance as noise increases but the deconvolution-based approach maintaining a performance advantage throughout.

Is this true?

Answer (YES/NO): YES